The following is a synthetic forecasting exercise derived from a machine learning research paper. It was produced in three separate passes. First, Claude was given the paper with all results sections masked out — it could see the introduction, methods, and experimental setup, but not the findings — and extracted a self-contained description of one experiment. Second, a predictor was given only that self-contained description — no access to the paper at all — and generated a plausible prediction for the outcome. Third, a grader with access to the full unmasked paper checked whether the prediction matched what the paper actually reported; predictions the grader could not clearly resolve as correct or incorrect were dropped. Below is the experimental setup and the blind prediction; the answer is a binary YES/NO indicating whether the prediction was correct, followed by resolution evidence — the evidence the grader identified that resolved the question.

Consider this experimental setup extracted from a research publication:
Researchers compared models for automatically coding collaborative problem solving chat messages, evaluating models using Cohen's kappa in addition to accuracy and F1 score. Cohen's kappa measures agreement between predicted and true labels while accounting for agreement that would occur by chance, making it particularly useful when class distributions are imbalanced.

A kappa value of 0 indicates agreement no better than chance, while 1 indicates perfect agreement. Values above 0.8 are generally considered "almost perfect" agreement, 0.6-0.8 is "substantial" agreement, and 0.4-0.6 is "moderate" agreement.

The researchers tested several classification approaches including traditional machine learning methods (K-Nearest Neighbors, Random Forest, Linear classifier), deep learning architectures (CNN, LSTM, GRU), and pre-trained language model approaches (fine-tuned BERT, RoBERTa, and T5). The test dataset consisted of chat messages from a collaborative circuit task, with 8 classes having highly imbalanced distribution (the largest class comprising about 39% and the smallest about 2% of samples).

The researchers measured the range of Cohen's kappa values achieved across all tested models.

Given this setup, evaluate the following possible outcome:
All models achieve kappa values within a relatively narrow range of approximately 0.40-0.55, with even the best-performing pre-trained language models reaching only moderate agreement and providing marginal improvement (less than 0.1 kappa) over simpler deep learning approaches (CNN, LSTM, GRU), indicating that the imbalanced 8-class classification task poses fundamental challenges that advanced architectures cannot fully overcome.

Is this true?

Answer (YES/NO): NO